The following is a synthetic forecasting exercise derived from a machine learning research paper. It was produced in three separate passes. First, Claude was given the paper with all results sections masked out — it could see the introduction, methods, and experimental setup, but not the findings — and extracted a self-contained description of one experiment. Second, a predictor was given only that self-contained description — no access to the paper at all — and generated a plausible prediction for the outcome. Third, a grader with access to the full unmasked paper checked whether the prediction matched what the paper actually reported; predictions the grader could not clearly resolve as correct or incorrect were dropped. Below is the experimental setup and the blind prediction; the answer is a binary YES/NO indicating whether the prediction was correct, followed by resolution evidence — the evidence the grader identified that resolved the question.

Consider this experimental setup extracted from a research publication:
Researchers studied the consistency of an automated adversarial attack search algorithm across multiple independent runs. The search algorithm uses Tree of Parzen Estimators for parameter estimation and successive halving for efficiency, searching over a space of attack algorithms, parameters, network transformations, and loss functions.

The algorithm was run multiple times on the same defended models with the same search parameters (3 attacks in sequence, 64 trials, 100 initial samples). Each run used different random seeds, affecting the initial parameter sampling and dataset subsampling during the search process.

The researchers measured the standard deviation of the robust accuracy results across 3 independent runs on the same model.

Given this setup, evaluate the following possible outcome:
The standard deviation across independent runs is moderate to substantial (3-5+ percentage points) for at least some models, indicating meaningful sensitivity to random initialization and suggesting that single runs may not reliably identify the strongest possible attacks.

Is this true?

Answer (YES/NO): NO